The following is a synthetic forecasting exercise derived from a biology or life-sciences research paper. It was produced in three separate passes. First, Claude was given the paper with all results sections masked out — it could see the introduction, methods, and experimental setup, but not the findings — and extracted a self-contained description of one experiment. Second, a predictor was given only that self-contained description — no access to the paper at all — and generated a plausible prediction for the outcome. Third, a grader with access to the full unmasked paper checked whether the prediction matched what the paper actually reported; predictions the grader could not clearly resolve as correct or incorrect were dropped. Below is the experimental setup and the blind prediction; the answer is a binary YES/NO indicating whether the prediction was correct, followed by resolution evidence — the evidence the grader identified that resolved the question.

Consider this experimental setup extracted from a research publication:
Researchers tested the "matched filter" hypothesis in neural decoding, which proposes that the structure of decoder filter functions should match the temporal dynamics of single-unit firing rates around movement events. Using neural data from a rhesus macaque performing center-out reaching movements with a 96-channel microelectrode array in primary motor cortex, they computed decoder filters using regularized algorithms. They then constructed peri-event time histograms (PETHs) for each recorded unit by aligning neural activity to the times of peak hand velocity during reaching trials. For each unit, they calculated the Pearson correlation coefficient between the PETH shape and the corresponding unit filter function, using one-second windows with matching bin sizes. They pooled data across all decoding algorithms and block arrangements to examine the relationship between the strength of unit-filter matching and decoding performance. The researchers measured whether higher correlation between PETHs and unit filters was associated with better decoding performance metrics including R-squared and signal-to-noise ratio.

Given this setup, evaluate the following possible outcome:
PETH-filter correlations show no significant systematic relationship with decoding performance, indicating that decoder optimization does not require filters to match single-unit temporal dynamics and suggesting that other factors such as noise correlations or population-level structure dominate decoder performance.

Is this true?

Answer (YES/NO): NO